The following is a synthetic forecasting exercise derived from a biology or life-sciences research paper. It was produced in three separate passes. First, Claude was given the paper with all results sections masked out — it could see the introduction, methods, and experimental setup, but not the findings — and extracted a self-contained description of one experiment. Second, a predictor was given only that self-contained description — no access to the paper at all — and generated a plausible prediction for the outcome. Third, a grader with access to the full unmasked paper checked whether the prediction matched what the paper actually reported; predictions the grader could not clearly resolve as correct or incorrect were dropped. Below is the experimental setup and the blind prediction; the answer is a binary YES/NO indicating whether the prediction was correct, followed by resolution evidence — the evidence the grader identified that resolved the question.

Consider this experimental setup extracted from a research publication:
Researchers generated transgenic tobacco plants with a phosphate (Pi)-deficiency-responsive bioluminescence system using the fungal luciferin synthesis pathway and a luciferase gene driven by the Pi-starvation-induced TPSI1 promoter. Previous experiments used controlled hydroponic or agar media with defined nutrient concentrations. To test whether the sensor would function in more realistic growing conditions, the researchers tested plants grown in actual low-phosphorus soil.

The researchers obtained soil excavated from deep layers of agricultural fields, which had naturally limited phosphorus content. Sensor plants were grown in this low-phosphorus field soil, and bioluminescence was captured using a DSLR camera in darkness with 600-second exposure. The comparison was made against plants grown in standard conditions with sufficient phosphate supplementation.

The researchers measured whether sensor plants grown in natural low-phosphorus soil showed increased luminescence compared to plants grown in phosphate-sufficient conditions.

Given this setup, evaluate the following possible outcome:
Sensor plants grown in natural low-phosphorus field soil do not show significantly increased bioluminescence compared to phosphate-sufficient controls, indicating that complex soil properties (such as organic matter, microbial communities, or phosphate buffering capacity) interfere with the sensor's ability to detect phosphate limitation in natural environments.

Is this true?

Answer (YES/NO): NO